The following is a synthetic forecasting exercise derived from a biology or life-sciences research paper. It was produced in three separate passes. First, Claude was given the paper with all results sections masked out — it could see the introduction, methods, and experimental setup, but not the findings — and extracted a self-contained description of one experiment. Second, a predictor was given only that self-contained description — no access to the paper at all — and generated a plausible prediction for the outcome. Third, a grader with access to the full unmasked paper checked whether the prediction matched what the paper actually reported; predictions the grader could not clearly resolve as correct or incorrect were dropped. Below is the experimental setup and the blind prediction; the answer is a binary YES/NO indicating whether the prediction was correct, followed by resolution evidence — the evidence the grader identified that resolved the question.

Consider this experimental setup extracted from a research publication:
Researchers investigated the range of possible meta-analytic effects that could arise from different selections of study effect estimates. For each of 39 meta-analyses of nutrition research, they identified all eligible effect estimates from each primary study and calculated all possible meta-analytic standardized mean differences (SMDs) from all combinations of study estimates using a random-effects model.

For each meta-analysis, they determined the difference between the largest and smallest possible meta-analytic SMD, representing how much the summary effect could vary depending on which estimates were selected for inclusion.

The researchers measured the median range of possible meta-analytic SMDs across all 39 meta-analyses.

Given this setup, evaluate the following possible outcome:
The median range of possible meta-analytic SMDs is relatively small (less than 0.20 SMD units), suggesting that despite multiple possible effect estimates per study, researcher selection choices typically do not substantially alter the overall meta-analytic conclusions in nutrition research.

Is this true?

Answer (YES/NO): YES